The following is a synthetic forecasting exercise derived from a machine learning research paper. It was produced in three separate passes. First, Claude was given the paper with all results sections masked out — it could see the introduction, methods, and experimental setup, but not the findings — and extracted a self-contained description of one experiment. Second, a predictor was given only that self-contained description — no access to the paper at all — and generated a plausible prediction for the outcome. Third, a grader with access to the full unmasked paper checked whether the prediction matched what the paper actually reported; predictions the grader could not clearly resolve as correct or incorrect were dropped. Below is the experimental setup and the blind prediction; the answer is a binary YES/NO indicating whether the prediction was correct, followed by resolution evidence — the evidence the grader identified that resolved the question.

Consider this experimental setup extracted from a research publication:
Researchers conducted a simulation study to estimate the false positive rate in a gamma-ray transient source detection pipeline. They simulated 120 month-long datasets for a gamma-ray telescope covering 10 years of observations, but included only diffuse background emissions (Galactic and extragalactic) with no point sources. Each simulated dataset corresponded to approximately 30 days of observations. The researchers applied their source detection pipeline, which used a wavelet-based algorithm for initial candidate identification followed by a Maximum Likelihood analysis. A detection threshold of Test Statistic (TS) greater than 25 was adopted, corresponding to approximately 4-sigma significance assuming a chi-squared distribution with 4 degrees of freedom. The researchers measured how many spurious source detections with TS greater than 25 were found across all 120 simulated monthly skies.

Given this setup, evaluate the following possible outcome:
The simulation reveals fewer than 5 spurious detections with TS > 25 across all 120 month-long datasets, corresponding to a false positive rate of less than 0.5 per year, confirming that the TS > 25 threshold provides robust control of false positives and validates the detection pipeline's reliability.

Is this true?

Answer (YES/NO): NO